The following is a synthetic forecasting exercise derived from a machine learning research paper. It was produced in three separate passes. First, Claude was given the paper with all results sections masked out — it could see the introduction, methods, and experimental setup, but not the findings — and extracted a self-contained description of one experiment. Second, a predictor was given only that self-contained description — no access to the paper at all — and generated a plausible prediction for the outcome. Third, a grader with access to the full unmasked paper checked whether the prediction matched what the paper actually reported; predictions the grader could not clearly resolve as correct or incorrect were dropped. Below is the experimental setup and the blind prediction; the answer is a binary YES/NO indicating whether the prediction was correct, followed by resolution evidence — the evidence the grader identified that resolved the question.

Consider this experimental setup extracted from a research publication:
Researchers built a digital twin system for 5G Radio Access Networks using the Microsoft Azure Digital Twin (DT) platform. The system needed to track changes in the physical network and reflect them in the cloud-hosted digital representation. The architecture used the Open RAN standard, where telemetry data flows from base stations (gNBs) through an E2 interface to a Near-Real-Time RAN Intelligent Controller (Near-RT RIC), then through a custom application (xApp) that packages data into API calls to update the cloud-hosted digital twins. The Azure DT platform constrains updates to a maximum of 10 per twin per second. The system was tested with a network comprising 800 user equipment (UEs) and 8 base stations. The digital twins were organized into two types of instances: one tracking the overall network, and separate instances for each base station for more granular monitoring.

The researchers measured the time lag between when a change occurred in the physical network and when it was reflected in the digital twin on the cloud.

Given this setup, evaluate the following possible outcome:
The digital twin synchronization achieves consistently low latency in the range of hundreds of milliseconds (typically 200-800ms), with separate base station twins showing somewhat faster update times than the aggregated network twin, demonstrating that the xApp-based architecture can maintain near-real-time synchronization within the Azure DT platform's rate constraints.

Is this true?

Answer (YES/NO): NO